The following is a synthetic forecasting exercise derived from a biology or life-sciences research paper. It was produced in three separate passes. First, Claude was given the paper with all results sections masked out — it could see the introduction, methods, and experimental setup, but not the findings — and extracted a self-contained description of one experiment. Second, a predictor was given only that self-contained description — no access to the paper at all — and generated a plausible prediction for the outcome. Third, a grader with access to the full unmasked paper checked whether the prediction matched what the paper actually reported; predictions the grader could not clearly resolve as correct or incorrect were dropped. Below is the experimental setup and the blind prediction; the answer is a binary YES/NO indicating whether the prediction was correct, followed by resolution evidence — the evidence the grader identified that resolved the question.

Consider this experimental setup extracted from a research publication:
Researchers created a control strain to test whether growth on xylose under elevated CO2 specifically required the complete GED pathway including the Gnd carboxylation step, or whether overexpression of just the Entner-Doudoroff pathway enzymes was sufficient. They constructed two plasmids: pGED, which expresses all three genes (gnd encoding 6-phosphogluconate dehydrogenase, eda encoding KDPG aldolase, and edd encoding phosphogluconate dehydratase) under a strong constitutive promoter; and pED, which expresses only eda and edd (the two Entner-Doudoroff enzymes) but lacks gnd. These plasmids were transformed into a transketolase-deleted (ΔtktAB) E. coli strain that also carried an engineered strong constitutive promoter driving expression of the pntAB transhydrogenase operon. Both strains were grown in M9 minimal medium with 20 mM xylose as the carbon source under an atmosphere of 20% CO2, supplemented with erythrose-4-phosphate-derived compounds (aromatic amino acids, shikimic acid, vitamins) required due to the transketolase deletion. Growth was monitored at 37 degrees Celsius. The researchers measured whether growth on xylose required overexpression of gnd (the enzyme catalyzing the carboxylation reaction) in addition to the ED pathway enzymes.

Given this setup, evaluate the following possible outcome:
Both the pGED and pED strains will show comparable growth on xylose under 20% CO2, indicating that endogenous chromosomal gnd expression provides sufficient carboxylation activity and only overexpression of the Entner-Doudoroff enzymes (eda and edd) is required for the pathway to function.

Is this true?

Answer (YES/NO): NO